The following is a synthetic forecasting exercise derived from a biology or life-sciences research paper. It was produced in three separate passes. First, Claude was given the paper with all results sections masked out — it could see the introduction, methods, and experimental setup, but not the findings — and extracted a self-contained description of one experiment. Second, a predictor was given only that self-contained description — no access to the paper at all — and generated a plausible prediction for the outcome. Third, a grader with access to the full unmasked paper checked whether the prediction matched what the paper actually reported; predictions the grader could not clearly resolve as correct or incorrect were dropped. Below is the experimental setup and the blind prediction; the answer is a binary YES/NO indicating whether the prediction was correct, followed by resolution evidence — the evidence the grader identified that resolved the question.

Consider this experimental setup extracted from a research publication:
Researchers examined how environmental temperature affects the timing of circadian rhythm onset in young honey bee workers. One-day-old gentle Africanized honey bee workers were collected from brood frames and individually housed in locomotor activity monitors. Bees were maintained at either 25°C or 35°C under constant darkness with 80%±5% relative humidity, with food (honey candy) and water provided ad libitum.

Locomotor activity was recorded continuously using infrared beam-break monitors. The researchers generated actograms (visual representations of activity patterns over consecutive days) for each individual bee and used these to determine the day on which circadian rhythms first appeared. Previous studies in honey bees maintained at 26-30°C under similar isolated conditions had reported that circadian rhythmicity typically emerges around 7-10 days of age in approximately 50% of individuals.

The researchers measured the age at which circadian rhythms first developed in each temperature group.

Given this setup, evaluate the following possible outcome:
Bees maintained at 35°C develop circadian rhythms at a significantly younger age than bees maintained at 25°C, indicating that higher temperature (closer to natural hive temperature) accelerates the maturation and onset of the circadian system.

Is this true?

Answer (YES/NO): YES